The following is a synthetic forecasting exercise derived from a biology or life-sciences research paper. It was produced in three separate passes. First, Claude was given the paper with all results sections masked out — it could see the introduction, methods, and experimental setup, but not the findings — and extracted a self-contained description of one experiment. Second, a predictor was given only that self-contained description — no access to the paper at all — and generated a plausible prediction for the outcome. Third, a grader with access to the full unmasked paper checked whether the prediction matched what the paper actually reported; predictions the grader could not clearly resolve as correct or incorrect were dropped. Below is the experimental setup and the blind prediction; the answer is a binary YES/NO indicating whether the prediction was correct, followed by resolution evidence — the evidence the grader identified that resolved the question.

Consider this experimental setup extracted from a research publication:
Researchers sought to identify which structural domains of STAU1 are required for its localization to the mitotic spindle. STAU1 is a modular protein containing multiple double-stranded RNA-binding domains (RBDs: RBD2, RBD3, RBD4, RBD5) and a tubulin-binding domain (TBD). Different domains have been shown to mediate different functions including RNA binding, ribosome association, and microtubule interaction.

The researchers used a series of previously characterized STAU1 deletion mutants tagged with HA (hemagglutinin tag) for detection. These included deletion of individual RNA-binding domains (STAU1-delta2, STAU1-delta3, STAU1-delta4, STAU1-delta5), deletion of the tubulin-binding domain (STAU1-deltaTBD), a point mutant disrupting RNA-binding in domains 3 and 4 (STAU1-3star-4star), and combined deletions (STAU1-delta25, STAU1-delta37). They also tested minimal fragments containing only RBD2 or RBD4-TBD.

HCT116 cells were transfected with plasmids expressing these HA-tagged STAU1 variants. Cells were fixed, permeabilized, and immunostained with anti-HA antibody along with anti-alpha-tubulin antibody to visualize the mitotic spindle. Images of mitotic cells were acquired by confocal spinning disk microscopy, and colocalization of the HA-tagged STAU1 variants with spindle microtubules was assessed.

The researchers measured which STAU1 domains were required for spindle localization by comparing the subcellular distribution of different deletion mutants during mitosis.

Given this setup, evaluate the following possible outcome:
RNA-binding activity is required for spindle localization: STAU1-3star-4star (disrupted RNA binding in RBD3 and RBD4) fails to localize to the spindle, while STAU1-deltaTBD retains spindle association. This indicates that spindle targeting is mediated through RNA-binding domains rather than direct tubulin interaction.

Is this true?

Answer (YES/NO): NO